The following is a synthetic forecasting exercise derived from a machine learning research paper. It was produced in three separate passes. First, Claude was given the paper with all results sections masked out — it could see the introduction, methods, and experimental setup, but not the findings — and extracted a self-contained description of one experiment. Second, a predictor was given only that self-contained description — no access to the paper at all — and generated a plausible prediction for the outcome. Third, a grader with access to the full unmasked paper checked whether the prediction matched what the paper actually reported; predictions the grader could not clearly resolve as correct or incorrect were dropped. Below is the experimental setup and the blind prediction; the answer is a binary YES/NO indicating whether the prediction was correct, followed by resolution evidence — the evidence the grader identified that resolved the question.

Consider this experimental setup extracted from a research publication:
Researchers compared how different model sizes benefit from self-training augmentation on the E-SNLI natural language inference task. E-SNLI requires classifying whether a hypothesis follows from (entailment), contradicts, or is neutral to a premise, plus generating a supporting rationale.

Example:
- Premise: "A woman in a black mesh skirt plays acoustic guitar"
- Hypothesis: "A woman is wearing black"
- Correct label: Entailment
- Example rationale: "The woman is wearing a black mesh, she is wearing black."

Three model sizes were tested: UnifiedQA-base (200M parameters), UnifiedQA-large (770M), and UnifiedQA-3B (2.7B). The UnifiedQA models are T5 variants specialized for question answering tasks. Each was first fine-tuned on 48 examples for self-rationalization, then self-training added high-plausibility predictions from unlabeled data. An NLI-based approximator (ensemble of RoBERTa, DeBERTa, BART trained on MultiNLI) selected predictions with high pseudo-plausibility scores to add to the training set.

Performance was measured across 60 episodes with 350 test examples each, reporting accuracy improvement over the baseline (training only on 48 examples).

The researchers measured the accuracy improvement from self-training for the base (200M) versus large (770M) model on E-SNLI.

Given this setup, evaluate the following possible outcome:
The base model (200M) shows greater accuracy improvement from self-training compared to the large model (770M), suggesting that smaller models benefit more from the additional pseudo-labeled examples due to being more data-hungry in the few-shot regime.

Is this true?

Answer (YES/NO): YES